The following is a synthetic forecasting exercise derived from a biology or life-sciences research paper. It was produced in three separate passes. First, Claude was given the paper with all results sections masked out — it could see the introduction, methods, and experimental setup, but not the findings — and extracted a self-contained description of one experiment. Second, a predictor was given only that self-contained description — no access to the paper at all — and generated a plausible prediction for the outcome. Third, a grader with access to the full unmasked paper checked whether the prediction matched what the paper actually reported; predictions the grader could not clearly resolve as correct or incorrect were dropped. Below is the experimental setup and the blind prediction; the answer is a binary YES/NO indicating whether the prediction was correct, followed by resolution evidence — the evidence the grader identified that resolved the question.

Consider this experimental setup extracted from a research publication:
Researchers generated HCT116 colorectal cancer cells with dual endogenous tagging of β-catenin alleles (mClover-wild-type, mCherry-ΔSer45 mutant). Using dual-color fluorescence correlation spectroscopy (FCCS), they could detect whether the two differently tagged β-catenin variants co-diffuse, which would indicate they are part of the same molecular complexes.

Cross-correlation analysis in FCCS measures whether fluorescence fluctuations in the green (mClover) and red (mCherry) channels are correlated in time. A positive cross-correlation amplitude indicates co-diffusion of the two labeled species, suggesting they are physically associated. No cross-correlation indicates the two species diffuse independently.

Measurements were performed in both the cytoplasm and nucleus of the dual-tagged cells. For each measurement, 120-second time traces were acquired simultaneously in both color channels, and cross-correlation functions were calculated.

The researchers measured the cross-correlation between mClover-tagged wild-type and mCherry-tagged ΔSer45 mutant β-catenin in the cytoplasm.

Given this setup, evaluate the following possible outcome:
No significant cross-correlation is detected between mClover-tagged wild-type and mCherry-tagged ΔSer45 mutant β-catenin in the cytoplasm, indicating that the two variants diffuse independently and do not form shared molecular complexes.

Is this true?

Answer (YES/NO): YES